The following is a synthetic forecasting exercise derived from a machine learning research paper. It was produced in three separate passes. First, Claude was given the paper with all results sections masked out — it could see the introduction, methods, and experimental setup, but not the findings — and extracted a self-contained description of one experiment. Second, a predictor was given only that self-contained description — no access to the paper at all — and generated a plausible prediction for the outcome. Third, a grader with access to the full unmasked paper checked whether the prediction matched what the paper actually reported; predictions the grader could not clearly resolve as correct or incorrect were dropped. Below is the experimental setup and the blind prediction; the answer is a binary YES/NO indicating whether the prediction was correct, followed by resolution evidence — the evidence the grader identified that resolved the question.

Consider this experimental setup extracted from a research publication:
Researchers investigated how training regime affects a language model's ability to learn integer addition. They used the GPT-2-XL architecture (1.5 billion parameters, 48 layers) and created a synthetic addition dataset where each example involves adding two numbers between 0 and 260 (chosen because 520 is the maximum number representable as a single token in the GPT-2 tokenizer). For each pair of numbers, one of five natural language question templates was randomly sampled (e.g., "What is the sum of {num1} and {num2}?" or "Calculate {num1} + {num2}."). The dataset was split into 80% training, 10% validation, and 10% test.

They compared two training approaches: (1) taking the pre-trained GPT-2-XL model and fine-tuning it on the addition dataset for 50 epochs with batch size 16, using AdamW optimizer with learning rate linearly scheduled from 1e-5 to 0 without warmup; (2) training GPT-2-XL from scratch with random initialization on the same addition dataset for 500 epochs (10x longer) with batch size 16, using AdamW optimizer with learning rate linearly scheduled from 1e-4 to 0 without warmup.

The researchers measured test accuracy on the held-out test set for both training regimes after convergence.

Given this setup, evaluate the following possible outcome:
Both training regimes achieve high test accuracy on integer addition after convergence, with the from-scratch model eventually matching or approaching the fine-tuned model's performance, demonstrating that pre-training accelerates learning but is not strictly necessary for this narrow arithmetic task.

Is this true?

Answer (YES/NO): NO